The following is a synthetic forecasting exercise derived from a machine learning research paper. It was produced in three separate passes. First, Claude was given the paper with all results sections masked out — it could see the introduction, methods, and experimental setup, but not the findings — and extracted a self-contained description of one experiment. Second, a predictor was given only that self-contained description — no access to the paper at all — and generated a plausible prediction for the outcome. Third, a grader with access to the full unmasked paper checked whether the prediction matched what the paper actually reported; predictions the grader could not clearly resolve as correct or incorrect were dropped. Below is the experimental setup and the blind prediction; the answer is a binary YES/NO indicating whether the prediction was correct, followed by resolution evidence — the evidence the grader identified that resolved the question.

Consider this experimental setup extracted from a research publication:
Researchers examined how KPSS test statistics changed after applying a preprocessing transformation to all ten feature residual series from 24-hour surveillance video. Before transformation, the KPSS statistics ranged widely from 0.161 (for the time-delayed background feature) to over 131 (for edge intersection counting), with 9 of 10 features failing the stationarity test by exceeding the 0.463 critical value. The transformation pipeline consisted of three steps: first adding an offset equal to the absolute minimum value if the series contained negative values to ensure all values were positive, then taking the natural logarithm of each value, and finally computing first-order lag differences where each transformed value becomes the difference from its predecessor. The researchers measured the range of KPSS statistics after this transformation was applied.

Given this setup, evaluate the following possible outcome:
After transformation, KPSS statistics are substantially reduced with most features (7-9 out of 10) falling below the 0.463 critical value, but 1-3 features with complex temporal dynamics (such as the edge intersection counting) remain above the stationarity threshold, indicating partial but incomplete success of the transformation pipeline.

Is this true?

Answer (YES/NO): NO